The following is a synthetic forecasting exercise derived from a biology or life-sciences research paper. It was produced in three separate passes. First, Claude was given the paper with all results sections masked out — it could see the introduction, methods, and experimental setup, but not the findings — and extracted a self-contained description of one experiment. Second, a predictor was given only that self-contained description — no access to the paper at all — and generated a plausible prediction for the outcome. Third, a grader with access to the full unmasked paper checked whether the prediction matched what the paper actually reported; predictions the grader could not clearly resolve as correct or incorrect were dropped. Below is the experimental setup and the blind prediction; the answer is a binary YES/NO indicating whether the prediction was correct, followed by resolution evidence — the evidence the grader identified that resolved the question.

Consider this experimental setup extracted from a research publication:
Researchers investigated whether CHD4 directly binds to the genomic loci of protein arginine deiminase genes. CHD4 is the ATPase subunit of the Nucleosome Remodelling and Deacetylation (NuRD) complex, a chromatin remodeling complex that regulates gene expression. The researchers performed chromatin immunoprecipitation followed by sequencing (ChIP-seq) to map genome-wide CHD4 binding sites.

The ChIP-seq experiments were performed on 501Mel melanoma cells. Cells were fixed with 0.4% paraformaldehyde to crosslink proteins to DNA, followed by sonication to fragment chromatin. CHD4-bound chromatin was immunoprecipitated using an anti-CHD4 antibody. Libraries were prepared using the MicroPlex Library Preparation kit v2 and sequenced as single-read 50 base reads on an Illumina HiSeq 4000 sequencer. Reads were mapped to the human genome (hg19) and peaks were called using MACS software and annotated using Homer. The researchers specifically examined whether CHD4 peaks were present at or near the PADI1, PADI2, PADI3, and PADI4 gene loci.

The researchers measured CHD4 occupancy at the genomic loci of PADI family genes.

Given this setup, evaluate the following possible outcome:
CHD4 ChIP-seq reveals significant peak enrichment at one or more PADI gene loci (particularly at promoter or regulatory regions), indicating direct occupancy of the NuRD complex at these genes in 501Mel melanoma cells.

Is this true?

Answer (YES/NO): YES